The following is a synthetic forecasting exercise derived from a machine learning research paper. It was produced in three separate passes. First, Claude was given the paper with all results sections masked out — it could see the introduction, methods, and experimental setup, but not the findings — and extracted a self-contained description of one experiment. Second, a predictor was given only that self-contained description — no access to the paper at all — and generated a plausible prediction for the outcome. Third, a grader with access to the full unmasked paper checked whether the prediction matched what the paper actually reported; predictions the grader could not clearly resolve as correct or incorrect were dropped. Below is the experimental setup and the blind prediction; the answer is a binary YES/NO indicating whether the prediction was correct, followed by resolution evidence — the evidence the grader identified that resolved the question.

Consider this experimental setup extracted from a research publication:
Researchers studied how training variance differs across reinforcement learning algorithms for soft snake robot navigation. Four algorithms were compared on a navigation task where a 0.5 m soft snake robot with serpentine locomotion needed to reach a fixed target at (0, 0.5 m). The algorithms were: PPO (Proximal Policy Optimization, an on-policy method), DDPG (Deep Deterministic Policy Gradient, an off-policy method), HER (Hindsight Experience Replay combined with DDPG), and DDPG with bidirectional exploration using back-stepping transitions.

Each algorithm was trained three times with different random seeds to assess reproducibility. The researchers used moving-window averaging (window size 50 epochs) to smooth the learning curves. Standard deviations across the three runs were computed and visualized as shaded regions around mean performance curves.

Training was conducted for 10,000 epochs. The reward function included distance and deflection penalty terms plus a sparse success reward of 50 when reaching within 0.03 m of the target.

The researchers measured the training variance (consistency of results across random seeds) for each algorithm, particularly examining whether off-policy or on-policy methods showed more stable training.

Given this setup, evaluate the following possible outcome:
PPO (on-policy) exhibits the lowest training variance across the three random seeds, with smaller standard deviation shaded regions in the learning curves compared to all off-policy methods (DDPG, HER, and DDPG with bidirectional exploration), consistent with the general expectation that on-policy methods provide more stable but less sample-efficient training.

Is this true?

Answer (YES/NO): NO